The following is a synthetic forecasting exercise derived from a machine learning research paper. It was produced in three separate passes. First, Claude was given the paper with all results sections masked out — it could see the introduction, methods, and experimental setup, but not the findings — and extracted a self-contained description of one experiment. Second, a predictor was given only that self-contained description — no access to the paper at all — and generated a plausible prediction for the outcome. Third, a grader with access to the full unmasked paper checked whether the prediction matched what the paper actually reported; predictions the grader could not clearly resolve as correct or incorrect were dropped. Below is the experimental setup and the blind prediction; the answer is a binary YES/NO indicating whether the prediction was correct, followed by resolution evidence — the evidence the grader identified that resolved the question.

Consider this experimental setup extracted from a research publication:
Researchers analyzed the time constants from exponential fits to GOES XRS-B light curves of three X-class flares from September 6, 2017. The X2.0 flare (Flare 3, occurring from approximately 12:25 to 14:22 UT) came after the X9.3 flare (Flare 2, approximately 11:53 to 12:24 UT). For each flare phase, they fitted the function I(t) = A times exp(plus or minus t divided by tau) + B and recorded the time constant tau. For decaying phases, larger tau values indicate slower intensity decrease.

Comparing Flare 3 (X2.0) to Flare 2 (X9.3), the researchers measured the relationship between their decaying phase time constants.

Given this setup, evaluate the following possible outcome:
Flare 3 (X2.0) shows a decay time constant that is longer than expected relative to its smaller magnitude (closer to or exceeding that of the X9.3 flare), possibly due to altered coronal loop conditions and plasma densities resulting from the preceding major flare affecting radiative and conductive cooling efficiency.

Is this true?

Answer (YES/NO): YES